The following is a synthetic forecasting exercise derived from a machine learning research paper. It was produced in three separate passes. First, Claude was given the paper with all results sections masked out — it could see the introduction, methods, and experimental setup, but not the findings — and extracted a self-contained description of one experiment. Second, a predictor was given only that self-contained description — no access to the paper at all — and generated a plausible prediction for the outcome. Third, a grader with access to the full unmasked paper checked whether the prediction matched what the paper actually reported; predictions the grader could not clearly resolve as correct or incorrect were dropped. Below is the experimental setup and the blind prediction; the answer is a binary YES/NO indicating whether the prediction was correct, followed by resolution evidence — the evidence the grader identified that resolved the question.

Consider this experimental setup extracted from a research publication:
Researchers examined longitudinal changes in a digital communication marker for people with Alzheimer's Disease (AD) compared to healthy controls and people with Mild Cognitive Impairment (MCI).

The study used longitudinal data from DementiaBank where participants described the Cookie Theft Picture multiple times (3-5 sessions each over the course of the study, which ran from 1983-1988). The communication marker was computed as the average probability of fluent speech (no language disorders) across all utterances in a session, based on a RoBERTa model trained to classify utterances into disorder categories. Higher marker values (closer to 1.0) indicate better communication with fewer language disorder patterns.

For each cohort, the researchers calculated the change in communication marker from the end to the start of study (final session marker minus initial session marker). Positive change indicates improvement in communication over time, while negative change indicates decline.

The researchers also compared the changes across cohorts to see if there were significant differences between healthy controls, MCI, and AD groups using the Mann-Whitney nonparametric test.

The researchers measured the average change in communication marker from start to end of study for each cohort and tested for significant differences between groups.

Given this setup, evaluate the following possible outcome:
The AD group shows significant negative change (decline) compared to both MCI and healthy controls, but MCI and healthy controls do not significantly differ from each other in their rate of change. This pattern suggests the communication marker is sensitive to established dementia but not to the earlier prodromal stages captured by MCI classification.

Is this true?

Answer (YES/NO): YES